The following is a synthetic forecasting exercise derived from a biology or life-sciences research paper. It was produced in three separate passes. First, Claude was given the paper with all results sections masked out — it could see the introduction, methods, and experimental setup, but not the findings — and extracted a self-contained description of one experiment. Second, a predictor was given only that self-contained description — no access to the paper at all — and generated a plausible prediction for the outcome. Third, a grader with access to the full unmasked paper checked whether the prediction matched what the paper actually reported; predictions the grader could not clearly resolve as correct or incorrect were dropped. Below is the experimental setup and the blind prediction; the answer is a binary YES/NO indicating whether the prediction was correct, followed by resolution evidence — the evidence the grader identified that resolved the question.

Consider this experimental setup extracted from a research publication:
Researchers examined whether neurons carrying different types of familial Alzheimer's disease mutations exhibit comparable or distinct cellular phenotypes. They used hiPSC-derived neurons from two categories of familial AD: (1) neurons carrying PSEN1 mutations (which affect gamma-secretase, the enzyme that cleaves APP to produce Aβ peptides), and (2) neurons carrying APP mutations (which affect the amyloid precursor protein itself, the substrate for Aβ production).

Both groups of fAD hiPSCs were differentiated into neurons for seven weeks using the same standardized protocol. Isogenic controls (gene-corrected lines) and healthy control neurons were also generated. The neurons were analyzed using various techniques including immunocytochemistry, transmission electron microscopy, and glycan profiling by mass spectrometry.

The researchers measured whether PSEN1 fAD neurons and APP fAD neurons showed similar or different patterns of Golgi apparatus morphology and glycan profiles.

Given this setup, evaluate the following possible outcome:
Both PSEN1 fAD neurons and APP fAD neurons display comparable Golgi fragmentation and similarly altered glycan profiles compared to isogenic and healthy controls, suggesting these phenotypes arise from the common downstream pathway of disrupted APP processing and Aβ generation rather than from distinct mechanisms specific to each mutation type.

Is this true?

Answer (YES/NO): NO